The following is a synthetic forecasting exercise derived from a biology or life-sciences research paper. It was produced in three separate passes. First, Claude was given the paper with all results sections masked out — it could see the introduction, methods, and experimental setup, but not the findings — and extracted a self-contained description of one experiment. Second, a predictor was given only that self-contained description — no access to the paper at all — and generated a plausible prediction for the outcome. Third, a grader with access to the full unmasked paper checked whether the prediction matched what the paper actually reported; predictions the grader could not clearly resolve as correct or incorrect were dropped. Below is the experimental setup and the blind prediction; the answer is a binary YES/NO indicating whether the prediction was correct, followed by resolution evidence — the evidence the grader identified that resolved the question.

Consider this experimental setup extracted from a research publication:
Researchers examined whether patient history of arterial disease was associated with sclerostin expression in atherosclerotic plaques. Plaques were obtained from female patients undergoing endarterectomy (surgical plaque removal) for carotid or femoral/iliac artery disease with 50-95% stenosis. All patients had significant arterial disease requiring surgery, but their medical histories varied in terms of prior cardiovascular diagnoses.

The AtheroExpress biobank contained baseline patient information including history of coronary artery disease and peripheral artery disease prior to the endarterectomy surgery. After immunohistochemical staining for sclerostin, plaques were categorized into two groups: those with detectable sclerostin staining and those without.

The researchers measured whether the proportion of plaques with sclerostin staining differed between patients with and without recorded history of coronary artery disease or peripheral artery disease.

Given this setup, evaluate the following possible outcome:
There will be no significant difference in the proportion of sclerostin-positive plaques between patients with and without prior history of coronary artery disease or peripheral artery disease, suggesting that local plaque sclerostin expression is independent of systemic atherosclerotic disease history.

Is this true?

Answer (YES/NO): YES